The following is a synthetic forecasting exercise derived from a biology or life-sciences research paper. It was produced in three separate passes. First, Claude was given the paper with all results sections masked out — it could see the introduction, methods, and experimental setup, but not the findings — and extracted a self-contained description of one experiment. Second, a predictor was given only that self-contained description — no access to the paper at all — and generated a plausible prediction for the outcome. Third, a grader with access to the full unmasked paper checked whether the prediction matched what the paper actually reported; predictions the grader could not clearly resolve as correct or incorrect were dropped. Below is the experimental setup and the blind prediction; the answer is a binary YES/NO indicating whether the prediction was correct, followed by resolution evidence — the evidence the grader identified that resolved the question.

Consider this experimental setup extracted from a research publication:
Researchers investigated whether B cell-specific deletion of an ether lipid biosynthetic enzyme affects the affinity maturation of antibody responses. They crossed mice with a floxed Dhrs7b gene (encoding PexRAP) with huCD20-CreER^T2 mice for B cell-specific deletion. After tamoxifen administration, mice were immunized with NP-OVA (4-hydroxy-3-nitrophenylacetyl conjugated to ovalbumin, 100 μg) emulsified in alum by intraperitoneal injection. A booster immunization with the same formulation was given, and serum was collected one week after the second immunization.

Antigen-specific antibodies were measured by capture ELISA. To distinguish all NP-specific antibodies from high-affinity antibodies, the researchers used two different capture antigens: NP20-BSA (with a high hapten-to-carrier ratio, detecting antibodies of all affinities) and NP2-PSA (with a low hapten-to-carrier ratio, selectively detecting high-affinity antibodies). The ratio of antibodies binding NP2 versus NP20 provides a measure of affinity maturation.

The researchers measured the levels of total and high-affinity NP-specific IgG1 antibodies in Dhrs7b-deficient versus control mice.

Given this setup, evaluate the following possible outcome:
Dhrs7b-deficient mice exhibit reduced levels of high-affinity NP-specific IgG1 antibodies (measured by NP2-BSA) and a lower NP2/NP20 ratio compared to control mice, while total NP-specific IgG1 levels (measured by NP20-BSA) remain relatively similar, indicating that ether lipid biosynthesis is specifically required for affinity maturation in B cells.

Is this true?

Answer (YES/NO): NO